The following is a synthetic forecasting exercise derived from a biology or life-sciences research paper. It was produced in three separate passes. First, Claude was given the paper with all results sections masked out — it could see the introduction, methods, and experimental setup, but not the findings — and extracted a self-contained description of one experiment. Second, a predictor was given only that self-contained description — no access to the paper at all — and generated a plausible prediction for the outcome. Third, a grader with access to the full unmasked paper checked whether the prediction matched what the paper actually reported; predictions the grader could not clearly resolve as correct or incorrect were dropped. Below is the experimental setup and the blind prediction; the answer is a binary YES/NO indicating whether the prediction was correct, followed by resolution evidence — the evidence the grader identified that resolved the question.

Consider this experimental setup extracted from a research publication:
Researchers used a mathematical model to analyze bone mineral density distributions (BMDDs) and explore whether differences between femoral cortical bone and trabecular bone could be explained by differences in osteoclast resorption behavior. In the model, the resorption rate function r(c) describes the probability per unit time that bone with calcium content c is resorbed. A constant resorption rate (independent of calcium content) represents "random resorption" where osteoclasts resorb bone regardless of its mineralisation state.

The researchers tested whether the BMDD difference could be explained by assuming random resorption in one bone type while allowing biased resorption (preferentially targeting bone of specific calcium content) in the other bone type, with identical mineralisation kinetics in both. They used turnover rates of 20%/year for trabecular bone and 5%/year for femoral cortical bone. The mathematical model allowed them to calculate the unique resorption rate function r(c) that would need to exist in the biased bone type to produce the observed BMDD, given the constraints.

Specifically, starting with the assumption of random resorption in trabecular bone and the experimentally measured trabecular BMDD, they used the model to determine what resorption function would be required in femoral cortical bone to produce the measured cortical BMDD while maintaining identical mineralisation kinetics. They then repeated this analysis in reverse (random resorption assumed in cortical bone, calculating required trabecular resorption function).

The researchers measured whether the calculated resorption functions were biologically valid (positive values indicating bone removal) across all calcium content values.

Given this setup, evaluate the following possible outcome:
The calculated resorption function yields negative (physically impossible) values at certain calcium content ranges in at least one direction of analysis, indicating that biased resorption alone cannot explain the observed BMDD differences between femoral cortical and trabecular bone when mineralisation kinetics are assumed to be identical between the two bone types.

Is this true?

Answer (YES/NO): YES